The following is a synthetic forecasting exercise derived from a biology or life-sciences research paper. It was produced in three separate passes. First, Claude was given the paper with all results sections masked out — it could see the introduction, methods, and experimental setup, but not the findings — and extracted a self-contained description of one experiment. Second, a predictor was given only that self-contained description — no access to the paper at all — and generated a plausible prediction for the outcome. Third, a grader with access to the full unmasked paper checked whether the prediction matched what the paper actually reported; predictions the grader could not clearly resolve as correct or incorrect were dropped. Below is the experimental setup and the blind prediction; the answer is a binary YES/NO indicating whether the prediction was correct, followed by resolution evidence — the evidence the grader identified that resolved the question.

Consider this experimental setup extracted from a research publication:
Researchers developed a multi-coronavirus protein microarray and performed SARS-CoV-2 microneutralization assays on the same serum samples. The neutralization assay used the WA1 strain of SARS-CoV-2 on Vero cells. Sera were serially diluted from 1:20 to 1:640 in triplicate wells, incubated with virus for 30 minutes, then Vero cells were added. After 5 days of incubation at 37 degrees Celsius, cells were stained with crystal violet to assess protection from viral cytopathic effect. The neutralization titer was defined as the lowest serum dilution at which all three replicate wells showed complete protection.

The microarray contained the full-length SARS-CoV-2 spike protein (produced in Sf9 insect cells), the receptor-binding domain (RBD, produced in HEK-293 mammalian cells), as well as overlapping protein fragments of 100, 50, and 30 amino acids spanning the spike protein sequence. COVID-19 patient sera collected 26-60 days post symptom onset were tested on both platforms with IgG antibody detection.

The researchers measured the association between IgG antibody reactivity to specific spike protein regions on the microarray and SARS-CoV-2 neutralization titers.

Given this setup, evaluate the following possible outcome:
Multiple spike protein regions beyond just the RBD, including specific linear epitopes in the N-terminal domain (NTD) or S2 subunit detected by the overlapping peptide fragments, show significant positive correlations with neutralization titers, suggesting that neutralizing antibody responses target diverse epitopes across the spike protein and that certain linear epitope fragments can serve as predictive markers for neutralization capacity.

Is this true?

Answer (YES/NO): NO